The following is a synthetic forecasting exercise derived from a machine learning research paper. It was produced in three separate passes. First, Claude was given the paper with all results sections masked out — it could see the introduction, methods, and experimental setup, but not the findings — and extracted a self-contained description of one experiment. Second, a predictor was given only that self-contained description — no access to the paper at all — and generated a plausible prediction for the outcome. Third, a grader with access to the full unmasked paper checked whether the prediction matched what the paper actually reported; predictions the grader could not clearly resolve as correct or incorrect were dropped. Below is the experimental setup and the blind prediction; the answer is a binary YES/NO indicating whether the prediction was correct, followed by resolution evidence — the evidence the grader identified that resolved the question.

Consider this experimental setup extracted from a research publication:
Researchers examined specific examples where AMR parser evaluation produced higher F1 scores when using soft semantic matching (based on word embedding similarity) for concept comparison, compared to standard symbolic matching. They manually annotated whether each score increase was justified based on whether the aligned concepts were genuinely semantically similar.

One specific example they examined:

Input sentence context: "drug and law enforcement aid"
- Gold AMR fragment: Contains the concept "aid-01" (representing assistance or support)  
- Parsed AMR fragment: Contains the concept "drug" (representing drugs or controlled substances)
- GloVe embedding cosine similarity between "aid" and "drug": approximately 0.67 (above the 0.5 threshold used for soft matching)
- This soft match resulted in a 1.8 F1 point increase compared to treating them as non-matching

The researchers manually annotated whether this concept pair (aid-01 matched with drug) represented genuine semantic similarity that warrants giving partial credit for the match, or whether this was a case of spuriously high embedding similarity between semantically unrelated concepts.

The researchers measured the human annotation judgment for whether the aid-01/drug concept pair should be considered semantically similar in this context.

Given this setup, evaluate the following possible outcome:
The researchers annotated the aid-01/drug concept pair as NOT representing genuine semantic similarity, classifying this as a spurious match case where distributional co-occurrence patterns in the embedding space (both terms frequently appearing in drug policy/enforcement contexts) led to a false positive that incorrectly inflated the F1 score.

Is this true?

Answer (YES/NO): NO